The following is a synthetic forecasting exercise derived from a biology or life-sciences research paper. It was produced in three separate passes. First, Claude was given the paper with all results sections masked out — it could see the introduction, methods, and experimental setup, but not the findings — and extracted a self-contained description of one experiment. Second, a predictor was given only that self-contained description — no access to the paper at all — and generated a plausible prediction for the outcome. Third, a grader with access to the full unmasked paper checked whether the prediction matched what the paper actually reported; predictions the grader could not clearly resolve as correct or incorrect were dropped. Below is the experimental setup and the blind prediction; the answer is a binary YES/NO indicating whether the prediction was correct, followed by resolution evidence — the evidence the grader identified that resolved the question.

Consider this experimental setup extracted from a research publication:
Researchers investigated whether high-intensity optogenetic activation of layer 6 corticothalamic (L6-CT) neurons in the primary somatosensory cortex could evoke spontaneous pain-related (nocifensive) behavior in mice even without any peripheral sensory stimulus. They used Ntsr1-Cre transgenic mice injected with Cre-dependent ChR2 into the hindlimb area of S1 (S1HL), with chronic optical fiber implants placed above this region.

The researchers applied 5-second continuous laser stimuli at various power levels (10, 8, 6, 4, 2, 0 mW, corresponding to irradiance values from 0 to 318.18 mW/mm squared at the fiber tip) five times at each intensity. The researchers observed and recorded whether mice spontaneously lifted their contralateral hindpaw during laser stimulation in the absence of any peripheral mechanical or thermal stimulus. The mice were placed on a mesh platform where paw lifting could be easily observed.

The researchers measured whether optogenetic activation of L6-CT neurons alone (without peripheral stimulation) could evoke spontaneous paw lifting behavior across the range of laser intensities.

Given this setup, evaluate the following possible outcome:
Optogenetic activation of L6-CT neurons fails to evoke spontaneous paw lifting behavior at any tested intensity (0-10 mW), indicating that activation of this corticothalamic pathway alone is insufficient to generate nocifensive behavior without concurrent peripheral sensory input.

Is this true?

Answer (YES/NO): NO